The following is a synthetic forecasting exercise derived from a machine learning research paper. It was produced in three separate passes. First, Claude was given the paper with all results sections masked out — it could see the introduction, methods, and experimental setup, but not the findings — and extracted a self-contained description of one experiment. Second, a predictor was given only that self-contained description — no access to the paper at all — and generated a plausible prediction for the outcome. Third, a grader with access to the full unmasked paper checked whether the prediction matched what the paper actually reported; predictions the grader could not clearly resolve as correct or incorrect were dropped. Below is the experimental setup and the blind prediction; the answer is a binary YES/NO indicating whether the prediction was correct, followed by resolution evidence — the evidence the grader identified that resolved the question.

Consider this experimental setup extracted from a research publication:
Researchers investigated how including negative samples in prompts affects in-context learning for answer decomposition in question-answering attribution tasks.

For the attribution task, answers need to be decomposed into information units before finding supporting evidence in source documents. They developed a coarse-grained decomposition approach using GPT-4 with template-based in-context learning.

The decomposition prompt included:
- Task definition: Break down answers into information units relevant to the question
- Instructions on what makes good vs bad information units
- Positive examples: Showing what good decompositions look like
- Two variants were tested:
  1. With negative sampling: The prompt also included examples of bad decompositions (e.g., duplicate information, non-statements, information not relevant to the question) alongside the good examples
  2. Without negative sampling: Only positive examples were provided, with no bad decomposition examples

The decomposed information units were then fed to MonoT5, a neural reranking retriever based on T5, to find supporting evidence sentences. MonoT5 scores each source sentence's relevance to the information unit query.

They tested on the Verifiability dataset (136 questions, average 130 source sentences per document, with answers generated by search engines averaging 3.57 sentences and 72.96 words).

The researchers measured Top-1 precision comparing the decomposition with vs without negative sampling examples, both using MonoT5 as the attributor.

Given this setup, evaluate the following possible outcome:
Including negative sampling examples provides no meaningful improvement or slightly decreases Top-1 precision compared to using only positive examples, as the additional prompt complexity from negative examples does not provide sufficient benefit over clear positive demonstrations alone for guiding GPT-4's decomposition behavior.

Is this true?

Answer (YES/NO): NO